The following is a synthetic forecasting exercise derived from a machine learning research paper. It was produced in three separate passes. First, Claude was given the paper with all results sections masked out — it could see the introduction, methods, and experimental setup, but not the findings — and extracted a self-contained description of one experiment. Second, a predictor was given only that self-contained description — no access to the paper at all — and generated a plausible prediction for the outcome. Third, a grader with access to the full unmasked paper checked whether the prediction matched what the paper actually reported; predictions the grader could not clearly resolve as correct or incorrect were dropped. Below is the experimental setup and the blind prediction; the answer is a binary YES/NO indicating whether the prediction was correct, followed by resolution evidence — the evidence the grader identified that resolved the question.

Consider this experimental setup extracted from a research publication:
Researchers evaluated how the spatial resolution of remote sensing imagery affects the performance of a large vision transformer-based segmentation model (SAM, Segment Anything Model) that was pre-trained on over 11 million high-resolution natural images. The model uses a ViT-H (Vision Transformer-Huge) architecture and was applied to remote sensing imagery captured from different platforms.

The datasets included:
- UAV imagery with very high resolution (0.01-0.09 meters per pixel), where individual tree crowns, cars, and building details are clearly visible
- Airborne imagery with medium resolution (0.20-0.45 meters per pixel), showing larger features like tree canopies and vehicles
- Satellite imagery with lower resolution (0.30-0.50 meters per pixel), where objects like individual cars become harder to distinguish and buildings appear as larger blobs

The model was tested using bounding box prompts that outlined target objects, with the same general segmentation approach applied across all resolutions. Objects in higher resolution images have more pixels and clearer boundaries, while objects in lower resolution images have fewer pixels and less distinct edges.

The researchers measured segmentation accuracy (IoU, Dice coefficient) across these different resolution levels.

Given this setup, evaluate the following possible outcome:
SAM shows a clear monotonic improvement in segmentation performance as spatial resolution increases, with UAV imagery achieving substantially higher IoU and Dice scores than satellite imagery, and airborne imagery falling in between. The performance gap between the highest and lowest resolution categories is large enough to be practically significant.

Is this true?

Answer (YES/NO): YES